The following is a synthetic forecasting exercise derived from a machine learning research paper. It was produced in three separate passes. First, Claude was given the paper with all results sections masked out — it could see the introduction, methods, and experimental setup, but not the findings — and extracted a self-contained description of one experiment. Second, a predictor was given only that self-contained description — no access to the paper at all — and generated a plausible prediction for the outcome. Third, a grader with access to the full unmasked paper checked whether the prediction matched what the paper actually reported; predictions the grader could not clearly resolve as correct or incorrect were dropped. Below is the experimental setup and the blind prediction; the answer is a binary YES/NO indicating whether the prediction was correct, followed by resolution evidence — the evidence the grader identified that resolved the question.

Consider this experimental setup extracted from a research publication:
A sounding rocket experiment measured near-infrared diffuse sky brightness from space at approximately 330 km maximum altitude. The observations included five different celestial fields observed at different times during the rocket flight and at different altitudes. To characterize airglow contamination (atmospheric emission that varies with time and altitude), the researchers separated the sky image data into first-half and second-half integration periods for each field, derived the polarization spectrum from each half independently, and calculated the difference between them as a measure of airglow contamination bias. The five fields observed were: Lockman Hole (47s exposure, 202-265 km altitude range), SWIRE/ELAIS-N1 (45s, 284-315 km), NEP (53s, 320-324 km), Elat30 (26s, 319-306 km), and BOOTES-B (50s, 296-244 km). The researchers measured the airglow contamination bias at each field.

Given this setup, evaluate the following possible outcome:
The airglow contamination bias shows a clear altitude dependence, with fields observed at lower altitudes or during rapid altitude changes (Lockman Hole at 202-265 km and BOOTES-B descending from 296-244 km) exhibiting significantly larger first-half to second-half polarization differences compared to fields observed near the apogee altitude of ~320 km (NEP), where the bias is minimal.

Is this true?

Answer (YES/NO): YES